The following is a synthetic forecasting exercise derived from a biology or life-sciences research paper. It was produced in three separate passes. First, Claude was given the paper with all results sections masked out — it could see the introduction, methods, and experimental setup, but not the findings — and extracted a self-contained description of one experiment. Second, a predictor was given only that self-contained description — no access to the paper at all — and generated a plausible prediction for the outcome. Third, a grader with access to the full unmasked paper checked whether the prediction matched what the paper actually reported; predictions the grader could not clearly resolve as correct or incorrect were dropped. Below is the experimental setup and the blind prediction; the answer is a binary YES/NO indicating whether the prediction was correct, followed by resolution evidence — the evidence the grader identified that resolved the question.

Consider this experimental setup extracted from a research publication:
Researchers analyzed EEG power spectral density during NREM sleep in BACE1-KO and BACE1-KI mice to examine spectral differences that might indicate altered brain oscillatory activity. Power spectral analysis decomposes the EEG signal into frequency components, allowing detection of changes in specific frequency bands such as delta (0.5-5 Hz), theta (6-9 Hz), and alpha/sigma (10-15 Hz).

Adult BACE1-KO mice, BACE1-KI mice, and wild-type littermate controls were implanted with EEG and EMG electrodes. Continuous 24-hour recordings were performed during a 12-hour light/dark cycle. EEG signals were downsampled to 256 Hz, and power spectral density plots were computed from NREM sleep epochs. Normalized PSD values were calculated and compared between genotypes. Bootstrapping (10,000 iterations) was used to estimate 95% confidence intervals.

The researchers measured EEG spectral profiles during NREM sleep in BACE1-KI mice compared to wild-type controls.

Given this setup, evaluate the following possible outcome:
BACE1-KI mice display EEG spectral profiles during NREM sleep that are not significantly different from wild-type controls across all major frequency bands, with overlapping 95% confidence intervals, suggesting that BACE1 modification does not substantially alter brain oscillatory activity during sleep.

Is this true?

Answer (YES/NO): NO